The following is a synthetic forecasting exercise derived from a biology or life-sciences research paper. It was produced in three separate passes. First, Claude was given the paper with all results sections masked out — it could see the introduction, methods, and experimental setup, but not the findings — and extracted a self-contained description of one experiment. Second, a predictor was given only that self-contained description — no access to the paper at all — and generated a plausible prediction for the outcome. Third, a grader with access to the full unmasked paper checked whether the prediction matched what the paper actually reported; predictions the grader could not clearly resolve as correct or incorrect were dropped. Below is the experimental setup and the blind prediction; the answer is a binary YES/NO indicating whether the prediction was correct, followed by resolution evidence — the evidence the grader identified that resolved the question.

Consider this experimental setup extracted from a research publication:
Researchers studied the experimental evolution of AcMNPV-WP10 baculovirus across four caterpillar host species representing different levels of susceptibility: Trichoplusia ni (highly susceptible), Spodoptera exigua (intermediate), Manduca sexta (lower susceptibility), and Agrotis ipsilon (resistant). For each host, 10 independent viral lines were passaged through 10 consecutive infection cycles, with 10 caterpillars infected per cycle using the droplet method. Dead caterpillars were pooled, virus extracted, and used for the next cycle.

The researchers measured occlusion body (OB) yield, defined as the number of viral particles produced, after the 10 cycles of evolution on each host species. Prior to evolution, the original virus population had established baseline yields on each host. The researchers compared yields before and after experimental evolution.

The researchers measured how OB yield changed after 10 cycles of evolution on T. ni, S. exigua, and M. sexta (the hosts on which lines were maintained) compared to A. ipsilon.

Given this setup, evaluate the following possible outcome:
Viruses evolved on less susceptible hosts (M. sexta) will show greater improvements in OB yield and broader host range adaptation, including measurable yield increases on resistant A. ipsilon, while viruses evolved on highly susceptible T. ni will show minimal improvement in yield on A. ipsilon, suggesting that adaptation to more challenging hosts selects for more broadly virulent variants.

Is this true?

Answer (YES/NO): NO